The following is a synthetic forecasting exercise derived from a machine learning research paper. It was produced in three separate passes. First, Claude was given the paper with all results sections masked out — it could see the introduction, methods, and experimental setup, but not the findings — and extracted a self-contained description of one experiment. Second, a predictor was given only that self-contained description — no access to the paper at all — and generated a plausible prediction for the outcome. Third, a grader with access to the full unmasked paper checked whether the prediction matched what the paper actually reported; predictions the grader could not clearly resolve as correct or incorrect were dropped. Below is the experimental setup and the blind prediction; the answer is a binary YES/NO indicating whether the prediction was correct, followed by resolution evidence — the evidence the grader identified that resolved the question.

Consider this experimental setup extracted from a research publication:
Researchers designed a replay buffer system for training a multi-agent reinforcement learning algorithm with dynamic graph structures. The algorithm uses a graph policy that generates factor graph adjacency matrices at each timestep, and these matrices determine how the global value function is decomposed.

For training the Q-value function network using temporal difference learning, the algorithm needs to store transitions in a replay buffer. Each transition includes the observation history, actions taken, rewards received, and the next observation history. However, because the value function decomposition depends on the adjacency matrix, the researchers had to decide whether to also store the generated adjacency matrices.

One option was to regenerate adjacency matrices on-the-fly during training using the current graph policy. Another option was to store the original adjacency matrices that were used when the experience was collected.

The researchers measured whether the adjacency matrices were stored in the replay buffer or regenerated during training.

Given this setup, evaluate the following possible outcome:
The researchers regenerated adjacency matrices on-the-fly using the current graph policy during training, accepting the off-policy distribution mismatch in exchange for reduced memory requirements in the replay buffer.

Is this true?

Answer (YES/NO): NO